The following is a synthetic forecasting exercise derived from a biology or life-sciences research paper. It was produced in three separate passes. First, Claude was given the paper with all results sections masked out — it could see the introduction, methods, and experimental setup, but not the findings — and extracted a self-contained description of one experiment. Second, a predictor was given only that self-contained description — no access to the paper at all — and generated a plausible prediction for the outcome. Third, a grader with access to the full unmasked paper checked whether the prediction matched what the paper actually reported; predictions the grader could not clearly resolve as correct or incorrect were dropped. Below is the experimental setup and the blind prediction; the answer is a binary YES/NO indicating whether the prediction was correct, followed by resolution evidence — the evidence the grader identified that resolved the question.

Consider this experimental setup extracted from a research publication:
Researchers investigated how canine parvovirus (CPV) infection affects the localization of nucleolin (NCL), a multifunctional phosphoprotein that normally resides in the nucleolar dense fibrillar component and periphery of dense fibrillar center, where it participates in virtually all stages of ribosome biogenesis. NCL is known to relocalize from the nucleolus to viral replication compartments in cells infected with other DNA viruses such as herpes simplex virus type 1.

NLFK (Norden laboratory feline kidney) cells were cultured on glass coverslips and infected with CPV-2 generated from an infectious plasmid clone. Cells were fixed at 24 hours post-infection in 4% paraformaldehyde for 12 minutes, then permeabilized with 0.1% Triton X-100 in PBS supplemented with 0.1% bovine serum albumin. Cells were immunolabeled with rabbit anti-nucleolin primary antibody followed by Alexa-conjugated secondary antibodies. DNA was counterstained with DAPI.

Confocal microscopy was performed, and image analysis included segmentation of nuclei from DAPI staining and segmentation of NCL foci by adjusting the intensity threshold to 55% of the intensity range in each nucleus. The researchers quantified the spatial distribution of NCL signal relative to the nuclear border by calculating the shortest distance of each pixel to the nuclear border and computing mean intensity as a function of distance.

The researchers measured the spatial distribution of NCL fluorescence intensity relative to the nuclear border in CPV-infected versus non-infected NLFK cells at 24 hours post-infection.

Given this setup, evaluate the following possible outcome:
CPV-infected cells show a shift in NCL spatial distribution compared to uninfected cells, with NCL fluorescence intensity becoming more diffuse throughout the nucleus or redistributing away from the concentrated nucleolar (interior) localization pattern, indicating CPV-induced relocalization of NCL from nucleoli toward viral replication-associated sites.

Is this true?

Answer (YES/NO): NO